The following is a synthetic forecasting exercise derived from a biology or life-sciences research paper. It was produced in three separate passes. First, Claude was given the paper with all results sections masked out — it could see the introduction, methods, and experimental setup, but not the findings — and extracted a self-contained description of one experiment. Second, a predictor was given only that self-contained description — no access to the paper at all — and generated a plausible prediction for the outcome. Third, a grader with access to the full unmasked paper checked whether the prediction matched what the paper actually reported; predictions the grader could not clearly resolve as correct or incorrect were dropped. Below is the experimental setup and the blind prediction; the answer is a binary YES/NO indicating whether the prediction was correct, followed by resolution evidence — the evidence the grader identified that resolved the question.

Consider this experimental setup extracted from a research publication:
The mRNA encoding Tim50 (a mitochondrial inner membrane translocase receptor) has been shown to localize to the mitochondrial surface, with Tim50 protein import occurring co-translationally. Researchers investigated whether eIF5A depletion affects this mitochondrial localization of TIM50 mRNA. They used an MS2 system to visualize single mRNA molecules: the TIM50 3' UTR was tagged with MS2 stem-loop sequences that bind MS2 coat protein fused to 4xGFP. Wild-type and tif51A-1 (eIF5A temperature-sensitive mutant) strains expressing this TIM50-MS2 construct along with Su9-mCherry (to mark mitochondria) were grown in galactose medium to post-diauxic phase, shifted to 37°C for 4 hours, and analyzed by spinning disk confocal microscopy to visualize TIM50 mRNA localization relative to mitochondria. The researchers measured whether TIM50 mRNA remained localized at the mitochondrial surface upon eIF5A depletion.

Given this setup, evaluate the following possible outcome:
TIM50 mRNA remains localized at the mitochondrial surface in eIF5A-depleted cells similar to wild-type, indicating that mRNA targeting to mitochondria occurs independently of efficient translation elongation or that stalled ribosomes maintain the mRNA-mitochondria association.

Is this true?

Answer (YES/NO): YES